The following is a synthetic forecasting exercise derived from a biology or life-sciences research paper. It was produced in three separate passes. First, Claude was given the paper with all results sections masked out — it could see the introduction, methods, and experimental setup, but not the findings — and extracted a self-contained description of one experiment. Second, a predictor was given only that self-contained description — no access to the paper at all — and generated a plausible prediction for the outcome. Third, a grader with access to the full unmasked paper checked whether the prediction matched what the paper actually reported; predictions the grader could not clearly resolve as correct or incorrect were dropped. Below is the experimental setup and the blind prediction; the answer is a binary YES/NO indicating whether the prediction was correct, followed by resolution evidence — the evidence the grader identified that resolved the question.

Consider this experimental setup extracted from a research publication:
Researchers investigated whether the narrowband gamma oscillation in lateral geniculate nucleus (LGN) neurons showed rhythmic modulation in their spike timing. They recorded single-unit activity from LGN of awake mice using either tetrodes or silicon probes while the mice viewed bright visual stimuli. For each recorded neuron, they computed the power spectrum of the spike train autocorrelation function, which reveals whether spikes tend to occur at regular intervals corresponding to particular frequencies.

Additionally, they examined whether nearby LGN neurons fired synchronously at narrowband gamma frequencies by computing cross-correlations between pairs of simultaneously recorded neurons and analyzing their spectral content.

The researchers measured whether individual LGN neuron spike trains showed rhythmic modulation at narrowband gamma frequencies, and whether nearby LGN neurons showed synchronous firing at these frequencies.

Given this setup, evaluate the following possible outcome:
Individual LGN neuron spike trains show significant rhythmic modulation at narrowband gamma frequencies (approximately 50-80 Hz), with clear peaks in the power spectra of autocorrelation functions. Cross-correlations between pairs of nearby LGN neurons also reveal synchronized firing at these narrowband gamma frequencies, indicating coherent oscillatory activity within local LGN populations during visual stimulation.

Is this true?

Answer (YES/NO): YES